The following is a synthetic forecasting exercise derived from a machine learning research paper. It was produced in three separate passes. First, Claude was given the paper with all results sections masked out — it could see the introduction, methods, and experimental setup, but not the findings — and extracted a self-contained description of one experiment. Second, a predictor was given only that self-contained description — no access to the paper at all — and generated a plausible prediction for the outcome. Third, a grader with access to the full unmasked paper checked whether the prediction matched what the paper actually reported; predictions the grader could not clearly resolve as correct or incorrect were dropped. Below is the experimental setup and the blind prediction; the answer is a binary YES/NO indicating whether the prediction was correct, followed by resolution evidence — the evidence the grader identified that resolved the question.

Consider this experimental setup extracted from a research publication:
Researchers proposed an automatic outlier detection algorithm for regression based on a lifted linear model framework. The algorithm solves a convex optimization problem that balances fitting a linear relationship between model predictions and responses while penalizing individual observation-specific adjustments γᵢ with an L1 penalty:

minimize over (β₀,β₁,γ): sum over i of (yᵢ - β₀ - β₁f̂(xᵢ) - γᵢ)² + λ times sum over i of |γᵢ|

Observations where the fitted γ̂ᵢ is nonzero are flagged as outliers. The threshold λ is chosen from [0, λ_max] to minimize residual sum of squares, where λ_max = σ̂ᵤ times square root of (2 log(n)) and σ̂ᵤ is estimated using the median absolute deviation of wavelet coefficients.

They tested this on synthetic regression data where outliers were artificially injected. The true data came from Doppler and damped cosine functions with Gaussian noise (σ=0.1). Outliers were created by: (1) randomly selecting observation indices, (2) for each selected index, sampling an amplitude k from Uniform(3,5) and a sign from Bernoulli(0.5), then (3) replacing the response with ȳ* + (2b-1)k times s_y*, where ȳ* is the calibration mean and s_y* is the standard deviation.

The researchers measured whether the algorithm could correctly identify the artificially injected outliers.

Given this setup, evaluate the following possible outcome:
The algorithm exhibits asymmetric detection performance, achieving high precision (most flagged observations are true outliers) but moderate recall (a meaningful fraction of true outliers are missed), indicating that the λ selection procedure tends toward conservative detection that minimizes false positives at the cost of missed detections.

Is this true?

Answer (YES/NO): NO